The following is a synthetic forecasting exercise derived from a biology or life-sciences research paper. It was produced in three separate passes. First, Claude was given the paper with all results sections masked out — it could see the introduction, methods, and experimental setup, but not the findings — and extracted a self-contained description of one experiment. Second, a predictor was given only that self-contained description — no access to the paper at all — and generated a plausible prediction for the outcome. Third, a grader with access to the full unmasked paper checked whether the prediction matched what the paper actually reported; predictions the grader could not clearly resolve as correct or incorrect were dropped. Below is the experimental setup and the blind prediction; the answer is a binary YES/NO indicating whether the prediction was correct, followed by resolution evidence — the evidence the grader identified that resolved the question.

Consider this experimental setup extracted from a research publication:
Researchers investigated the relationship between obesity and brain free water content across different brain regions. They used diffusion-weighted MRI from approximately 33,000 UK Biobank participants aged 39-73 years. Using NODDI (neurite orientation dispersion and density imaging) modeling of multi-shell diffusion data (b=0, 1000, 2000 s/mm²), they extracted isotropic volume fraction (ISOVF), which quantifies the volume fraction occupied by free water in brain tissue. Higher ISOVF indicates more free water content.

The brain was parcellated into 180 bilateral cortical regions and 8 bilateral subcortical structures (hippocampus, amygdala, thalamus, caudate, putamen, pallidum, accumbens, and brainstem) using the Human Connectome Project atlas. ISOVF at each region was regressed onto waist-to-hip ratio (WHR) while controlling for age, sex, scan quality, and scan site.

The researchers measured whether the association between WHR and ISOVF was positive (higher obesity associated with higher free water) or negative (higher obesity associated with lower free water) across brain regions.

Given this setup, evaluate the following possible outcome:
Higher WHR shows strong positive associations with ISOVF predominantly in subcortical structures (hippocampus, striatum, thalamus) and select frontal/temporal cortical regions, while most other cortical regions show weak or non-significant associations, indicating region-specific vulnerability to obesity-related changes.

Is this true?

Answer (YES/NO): NO